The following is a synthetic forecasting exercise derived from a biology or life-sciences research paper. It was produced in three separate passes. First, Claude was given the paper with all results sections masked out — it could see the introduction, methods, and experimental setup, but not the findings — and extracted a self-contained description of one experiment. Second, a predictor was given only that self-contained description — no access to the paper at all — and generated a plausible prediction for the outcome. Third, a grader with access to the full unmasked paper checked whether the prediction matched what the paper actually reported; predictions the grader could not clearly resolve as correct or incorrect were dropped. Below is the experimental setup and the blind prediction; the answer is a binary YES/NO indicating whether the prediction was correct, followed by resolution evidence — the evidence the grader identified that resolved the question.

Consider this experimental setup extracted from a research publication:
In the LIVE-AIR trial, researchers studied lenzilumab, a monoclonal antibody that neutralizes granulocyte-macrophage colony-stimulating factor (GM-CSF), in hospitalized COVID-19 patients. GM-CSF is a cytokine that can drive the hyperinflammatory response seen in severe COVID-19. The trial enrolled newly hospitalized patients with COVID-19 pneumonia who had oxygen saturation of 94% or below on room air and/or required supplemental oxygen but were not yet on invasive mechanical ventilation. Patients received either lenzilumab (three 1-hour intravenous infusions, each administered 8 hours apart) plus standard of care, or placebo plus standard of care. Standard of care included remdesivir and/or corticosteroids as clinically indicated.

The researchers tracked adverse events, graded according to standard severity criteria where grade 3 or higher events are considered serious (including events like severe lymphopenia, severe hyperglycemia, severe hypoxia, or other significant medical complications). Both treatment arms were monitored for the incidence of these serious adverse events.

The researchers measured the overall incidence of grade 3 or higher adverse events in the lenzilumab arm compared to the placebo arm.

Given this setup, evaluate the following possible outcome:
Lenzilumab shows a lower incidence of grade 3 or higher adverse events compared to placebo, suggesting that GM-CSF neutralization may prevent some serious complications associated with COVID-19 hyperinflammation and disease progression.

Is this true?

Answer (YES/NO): YES